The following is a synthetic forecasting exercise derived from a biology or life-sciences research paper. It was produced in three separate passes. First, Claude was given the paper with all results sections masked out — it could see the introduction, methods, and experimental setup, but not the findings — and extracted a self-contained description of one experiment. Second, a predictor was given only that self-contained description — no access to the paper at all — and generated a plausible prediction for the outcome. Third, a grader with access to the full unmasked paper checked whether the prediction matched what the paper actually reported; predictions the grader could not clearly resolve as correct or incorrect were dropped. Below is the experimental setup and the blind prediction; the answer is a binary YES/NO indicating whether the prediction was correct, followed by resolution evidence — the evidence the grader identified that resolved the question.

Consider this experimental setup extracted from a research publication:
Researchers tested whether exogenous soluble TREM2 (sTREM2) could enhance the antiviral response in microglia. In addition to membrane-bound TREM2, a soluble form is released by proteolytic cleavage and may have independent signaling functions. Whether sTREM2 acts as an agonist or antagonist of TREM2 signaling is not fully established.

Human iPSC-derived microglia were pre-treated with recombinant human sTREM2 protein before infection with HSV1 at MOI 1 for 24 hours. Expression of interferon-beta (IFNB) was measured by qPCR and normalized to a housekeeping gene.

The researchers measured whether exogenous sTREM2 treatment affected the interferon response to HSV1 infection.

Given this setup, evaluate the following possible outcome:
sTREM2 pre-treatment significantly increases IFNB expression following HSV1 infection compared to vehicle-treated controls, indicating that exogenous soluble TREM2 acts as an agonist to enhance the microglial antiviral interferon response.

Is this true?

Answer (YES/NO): NO